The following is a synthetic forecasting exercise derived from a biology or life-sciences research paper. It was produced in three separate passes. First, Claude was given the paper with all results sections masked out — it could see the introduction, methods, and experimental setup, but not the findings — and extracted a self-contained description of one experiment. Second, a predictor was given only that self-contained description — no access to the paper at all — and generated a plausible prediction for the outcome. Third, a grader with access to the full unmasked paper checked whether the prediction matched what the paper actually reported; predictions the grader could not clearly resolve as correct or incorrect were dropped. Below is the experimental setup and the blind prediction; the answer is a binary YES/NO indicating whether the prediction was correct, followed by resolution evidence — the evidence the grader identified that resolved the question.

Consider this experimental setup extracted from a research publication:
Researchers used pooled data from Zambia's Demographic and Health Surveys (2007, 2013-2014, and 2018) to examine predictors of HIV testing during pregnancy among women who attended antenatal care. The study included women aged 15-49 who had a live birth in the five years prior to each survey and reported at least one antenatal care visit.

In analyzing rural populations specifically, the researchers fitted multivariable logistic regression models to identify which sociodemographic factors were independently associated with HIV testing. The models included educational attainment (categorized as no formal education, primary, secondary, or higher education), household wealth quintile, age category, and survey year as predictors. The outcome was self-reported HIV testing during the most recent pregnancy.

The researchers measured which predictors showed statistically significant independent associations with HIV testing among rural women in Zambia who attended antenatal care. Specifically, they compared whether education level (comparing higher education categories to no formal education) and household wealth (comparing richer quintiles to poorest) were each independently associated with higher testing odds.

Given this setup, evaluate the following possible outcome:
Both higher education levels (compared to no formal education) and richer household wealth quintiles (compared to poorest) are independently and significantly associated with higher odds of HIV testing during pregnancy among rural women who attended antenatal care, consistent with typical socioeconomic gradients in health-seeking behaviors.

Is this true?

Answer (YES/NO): YES